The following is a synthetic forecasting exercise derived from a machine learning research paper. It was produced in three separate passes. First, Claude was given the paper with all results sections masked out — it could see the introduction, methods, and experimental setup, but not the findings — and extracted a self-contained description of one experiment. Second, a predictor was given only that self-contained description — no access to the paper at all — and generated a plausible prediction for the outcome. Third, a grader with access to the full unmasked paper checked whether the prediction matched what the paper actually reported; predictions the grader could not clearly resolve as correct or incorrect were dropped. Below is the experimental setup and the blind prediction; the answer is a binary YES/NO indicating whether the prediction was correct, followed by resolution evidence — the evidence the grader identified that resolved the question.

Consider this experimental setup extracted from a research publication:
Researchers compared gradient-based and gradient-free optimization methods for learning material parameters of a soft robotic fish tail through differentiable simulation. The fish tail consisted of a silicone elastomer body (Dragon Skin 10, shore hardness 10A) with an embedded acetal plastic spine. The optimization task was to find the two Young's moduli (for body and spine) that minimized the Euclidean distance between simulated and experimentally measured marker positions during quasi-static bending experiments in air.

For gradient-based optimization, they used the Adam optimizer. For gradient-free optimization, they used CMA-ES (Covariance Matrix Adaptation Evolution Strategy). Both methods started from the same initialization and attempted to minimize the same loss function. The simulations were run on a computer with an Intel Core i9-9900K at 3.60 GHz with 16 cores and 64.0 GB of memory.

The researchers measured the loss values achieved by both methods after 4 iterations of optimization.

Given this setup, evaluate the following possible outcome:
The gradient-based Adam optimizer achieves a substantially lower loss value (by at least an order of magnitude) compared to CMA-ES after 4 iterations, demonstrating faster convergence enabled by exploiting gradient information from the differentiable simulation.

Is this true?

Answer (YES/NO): NO